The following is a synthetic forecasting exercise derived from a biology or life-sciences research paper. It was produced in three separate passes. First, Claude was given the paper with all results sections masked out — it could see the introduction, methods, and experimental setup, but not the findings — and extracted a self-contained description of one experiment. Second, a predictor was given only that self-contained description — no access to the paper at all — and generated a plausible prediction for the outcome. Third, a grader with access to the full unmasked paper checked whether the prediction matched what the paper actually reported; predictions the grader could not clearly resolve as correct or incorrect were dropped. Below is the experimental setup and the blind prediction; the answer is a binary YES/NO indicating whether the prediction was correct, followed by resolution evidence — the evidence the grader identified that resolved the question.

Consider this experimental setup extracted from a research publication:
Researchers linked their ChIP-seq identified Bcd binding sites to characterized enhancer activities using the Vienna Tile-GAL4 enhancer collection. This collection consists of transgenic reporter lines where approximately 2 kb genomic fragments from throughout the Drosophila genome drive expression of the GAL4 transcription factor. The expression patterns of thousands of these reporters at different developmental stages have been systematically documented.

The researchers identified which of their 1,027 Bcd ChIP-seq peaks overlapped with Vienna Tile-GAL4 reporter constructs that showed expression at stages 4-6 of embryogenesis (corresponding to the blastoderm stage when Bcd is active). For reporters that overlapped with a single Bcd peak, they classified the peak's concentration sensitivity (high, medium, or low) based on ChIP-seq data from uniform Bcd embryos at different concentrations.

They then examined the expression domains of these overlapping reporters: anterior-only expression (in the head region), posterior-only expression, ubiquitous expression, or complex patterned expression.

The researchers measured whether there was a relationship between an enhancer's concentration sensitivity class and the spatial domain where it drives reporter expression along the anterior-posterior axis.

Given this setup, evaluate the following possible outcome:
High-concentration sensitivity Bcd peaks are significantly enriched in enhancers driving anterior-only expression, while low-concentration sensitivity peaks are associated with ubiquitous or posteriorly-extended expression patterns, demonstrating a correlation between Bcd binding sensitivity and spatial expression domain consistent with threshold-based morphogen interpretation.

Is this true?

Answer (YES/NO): YES